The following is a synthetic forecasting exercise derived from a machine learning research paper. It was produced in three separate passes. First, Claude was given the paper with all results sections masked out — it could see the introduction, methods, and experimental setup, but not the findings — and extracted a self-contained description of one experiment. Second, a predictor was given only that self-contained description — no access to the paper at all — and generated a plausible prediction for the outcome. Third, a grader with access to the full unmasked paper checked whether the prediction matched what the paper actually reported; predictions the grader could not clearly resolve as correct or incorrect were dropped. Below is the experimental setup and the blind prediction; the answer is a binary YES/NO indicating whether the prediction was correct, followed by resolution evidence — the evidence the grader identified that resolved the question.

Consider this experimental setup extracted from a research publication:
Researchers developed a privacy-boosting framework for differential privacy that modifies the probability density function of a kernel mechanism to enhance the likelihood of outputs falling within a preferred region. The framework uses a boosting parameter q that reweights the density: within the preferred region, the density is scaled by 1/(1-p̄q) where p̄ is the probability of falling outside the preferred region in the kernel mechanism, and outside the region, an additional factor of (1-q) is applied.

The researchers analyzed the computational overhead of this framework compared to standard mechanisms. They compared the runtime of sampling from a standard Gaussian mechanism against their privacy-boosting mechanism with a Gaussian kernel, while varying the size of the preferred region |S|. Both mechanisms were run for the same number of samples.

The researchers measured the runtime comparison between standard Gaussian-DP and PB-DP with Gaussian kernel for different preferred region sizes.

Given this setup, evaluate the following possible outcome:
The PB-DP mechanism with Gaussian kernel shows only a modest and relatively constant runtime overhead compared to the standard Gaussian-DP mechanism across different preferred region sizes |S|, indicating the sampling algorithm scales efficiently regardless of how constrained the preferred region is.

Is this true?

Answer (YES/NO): NO